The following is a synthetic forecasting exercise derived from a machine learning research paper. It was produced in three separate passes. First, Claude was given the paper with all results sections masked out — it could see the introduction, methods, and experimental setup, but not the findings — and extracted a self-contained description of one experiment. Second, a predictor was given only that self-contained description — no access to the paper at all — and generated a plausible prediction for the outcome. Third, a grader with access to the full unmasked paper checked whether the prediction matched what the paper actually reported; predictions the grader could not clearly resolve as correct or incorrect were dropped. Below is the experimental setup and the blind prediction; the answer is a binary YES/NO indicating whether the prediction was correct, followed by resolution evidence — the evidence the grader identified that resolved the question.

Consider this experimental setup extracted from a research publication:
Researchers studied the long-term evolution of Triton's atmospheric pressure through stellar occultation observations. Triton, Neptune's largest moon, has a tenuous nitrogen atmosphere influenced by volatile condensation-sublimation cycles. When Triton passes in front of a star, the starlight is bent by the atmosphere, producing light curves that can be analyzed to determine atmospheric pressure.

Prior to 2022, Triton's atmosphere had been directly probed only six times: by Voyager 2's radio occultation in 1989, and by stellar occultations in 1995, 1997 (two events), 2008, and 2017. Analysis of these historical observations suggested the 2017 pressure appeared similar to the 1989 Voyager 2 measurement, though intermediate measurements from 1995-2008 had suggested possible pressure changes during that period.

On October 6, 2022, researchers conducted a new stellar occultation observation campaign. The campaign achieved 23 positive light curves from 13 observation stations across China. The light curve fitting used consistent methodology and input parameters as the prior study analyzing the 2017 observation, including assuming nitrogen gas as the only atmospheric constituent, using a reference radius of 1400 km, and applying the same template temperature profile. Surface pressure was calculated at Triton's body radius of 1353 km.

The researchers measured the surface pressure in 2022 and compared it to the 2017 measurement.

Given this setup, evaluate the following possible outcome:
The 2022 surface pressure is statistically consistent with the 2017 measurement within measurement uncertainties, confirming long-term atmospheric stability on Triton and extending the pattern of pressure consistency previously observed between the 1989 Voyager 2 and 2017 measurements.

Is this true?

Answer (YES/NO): YES